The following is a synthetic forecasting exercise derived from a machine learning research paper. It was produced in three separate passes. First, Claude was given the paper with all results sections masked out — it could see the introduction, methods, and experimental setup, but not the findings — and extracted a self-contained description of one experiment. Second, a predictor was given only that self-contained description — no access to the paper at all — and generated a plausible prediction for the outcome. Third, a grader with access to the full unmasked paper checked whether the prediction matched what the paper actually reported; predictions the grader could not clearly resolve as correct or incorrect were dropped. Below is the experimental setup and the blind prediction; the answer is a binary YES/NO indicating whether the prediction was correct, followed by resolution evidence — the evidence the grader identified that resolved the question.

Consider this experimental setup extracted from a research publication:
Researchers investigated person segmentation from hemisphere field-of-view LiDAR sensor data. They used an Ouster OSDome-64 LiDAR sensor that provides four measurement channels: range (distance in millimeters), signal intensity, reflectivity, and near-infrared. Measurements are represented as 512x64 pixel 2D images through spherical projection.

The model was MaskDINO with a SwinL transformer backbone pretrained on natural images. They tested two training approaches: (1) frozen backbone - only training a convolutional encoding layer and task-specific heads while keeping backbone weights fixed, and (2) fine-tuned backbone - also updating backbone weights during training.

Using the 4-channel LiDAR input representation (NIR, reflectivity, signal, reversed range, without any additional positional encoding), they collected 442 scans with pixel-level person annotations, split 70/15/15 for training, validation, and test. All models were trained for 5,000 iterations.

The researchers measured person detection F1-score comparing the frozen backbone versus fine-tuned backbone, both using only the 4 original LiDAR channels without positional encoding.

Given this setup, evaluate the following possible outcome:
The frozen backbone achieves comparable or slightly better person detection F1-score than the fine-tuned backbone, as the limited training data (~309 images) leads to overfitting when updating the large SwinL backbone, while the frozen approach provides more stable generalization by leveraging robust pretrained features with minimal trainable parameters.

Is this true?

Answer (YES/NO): NO